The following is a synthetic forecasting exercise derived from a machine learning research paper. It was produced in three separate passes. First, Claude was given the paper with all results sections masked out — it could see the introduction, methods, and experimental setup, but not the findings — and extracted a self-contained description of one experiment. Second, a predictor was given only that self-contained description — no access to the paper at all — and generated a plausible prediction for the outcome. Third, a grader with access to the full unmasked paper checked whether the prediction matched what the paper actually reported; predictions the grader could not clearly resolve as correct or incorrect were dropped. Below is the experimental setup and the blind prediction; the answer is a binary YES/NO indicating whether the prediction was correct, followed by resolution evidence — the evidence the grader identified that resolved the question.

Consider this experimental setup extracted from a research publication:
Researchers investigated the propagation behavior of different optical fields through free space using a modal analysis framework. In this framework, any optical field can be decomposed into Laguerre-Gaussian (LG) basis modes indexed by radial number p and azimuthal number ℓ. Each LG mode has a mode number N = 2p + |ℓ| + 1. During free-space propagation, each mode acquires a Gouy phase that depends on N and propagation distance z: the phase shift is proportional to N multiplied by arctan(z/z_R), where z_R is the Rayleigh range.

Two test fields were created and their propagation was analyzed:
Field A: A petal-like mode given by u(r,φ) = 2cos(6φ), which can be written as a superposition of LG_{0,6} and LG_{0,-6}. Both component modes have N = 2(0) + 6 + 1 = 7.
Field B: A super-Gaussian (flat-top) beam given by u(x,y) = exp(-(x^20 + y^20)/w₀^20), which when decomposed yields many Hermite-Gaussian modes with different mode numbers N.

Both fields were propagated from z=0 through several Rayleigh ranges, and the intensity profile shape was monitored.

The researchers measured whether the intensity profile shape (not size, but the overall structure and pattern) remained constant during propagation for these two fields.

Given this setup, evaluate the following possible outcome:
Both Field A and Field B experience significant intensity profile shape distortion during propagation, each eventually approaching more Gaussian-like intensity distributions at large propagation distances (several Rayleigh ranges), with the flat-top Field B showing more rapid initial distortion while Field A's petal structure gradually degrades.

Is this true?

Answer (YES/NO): NO